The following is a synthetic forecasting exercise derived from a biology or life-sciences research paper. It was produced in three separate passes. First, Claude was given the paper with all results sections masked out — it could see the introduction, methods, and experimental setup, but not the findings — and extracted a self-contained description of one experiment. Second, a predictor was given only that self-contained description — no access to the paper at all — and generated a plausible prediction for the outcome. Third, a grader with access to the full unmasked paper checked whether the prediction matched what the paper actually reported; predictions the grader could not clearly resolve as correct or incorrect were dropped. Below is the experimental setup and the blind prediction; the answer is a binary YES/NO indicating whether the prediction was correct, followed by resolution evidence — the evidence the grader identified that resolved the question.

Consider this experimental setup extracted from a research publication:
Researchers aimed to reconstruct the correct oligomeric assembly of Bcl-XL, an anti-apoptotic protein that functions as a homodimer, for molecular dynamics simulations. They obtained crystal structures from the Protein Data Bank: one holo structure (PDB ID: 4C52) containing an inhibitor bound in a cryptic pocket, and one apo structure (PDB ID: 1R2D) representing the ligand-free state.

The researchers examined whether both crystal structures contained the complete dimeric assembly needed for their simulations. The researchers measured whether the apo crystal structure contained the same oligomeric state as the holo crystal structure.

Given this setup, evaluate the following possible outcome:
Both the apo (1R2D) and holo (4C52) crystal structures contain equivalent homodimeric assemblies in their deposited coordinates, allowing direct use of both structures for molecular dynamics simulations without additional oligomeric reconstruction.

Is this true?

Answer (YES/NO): NO